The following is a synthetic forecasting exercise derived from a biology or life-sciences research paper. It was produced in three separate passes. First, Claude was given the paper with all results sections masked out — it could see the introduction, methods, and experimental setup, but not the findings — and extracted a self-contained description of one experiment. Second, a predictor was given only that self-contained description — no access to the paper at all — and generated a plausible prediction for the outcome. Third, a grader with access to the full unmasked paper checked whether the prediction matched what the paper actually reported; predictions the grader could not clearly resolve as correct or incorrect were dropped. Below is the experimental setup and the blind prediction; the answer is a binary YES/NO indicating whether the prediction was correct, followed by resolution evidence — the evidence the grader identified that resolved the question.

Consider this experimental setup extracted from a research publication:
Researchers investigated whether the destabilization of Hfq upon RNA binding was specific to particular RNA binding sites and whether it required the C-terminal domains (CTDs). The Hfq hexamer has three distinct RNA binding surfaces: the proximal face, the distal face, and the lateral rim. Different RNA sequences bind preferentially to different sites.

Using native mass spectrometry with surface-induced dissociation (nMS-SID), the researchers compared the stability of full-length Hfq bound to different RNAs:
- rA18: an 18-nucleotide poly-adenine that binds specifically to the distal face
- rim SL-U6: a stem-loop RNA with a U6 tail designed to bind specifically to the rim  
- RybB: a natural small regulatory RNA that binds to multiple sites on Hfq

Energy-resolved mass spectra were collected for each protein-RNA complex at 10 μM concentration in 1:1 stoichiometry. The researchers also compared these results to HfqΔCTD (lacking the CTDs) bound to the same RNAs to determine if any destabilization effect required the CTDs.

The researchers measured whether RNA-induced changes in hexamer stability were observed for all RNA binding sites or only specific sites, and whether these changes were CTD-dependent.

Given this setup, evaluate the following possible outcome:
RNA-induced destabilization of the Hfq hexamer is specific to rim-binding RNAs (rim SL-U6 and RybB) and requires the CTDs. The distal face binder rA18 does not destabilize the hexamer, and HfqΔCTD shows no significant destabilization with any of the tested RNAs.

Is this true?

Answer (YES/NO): NO